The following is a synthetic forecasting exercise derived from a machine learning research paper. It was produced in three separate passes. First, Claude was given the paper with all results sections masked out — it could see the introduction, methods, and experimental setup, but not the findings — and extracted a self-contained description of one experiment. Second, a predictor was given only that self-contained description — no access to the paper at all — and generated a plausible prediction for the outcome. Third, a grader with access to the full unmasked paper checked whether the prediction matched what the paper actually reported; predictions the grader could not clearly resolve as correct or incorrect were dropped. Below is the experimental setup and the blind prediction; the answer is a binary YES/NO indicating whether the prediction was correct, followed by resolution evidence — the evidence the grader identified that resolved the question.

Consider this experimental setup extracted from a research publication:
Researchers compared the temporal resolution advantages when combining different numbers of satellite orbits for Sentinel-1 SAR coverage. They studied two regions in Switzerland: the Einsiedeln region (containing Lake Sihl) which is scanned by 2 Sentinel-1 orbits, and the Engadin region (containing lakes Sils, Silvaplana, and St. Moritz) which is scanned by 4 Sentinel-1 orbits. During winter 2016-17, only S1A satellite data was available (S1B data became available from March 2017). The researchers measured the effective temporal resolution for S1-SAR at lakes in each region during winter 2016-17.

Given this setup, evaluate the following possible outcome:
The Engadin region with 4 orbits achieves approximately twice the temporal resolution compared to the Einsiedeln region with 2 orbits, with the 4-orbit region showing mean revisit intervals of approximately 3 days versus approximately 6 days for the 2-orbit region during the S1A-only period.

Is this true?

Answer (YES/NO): NO